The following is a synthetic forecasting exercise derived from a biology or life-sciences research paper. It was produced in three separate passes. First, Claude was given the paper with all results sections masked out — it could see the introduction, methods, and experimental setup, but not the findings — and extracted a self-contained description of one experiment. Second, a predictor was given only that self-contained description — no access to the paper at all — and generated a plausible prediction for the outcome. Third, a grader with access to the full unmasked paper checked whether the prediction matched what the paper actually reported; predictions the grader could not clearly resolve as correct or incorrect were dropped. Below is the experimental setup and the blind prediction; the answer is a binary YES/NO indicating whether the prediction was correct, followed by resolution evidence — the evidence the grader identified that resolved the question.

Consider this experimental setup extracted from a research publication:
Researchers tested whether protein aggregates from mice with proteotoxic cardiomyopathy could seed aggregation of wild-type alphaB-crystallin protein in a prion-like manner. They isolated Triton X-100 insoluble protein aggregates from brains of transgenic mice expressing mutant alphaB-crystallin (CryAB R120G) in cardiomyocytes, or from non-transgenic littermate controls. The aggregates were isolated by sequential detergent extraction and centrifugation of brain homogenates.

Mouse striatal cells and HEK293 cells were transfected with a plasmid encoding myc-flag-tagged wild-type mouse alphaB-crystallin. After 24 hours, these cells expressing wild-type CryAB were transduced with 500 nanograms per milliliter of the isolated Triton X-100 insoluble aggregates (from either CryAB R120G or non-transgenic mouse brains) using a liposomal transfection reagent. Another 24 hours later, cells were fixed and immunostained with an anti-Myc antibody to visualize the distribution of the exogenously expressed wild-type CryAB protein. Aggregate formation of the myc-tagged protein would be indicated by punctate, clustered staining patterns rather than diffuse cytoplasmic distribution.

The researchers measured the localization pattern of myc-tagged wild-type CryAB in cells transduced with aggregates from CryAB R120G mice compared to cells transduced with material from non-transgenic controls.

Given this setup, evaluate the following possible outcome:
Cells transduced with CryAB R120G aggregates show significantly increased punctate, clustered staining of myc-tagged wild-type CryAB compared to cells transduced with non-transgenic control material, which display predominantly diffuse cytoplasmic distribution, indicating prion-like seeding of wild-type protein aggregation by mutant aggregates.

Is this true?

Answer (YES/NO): YES